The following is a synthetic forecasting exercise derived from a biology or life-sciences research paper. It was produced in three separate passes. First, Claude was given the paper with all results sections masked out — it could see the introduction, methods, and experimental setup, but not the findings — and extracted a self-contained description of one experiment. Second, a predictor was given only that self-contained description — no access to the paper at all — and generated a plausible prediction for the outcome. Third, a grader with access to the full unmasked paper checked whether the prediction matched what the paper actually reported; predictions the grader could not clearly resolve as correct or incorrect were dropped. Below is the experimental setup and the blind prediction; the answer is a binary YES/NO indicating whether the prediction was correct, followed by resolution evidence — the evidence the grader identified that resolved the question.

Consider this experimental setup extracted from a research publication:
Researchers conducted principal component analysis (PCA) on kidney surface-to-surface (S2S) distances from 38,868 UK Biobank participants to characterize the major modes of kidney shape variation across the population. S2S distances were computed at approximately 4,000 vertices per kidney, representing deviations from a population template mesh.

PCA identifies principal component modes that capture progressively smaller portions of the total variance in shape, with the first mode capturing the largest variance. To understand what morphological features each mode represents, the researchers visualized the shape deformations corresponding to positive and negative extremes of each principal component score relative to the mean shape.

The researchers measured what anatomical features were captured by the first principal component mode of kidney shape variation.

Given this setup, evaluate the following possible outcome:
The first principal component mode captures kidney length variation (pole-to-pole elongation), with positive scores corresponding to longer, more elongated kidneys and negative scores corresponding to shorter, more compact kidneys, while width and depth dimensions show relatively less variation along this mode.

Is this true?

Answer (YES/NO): NO